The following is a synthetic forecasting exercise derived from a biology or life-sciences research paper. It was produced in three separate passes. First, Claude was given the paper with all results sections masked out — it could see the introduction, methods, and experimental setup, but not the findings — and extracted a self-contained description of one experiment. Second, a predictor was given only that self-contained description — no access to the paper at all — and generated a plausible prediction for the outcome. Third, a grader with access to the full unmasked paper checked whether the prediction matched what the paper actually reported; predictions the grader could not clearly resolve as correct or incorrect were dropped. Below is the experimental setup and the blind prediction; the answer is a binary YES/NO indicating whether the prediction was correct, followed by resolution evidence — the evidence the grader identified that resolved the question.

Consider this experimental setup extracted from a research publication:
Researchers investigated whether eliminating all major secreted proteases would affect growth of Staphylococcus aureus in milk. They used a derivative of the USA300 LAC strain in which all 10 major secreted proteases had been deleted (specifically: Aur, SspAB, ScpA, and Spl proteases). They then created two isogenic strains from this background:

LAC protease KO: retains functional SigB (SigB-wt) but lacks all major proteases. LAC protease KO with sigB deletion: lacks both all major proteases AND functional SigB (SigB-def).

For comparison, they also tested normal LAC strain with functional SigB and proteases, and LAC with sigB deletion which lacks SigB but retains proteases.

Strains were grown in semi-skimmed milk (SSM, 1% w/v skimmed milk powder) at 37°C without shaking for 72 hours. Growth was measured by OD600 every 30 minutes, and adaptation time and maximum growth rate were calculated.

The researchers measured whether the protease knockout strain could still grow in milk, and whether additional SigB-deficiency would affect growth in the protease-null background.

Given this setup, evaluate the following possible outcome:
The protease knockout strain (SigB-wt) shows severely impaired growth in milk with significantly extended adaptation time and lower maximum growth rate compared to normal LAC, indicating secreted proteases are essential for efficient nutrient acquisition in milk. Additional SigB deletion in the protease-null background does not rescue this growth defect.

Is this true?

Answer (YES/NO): NO